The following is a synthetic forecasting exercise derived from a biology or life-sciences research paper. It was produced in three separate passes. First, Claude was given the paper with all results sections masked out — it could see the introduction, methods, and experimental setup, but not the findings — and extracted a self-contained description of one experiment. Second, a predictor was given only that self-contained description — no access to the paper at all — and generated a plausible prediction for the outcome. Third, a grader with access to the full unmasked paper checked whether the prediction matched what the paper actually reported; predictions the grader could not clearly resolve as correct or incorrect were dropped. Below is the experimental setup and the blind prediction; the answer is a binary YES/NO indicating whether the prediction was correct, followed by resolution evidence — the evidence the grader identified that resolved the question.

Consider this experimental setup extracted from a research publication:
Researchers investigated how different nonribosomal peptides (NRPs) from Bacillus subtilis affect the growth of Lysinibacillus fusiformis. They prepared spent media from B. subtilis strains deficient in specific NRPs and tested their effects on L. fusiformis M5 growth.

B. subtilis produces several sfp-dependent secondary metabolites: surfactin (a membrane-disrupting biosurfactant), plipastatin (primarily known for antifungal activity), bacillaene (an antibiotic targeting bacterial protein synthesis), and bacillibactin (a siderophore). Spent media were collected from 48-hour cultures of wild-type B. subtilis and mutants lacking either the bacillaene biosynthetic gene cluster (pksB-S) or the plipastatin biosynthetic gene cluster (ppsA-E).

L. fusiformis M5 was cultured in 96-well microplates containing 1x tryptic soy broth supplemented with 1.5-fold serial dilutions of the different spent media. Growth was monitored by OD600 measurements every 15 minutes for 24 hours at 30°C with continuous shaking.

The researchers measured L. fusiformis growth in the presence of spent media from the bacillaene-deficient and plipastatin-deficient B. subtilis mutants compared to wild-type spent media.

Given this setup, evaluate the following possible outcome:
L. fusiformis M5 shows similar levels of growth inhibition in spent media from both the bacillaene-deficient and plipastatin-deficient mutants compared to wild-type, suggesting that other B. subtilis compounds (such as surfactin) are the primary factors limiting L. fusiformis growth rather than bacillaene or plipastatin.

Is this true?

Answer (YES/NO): YES